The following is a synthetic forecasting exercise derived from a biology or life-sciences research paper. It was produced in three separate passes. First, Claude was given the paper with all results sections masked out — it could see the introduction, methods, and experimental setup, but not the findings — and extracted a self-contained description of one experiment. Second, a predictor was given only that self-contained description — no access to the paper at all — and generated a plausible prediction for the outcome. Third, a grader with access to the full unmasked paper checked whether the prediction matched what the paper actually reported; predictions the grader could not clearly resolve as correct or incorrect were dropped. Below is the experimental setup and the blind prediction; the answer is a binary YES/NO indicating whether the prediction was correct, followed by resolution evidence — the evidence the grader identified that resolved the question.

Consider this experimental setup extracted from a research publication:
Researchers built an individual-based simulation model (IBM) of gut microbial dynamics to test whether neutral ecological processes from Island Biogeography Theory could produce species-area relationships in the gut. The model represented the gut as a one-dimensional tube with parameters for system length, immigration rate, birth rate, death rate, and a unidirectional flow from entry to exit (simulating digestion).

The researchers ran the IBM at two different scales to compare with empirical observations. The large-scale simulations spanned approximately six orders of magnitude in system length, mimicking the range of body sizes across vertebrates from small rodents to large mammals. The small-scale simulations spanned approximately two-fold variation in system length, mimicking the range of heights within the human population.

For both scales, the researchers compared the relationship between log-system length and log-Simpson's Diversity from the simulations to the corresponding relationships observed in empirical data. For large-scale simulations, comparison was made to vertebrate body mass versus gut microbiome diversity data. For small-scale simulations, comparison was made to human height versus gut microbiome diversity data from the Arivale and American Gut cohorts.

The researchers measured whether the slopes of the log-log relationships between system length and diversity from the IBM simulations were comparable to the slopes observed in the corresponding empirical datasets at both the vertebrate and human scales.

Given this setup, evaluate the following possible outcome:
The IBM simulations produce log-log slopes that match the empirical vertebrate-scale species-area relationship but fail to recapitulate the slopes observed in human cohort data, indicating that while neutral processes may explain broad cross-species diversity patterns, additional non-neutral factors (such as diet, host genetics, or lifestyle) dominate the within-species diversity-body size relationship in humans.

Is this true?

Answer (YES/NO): NO